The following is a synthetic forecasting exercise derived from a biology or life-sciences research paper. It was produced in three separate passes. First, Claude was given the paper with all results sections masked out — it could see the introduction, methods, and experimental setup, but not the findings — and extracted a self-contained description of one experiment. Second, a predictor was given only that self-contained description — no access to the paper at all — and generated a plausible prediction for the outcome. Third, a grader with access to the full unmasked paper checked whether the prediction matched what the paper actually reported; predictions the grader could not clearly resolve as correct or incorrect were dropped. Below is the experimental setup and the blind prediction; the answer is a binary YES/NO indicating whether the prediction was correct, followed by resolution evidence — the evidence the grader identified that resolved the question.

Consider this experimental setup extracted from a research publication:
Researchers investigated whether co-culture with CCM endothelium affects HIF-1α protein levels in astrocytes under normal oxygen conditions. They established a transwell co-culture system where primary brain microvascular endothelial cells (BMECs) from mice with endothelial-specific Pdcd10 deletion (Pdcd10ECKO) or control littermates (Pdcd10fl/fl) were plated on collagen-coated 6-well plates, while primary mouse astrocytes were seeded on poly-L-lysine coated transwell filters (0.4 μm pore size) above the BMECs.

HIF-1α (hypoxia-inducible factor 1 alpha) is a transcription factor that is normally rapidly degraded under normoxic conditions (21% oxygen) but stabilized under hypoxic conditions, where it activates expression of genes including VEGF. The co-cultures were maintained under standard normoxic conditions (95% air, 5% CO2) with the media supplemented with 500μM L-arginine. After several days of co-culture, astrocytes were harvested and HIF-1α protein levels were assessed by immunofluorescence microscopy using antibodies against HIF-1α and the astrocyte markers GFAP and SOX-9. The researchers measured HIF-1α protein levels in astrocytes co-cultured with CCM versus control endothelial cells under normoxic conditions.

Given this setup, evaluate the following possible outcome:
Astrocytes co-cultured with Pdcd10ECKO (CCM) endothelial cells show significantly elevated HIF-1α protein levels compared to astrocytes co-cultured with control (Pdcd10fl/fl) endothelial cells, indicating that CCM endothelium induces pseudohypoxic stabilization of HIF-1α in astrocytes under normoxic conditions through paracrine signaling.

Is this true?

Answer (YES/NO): YES